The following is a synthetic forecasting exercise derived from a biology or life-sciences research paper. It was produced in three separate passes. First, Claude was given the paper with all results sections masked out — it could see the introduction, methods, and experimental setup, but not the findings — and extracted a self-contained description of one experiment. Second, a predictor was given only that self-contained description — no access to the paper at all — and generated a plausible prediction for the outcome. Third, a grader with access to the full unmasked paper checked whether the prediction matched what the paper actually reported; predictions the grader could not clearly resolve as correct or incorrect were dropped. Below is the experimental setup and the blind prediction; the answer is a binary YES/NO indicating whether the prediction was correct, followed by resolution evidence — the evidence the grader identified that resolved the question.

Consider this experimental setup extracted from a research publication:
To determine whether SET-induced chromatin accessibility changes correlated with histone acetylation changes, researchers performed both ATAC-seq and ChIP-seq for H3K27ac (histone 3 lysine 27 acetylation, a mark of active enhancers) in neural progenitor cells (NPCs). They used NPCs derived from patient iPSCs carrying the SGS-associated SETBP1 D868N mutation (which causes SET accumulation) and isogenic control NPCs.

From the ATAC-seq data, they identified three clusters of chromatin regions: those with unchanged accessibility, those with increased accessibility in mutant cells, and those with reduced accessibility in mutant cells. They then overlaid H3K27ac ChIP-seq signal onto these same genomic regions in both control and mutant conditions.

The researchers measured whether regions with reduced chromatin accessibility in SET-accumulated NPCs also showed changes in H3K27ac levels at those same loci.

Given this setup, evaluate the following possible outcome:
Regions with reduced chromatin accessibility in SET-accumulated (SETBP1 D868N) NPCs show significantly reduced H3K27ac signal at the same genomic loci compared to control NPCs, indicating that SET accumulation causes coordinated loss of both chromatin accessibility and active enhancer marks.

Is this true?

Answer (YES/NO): YES